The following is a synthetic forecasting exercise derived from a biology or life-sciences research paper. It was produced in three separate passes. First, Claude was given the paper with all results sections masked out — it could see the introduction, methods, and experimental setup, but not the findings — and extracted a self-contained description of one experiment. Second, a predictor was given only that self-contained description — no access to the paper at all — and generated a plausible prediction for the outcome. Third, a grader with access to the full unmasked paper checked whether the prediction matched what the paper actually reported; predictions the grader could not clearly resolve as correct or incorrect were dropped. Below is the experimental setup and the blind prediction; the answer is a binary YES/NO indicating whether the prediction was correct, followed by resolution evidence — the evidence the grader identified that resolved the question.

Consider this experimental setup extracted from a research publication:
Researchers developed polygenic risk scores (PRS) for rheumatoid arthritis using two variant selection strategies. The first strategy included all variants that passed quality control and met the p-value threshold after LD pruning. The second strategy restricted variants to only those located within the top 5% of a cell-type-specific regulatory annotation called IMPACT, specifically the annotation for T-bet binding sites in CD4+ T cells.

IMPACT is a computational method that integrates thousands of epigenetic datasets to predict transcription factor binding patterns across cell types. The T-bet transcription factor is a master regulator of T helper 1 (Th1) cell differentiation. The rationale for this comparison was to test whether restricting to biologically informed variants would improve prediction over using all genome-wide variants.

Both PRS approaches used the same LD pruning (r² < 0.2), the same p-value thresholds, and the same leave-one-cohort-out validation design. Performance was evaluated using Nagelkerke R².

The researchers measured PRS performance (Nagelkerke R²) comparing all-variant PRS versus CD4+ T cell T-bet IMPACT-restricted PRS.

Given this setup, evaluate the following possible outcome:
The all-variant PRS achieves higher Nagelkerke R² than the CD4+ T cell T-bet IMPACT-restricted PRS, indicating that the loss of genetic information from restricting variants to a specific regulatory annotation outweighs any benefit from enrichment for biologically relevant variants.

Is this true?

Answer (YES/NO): NO